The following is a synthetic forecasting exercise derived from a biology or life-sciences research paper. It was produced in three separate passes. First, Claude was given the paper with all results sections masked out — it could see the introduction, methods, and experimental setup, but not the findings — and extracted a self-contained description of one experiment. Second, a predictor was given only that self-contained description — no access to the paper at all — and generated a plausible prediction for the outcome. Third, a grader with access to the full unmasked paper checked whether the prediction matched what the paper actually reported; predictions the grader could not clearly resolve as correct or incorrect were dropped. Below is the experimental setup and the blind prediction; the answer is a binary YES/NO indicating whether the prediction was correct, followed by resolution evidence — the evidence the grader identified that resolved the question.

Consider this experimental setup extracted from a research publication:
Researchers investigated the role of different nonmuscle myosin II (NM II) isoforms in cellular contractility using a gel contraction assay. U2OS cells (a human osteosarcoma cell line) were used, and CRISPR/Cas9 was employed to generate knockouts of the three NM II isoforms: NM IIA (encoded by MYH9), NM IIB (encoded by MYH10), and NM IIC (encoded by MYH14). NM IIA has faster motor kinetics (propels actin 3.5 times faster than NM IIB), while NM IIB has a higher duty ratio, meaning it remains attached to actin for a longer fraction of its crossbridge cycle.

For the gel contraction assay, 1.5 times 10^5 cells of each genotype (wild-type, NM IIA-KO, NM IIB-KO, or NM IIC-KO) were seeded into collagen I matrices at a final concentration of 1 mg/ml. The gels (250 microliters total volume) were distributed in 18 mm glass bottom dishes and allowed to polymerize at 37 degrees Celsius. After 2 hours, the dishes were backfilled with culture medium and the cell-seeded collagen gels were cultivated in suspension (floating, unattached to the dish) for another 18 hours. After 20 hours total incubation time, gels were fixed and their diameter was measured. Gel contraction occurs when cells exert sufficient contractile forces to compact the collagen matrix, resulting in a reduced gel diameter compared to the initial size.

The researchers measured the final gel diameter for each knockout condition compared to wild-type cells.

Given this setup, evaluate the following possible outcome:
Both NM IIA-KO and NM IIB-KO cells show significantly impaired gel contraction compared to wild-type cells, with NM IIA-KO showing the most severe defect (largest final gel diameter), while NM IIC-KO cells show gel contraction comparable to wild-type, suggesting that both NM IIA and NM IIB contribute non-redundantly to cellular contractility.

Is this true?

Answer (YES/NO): NO